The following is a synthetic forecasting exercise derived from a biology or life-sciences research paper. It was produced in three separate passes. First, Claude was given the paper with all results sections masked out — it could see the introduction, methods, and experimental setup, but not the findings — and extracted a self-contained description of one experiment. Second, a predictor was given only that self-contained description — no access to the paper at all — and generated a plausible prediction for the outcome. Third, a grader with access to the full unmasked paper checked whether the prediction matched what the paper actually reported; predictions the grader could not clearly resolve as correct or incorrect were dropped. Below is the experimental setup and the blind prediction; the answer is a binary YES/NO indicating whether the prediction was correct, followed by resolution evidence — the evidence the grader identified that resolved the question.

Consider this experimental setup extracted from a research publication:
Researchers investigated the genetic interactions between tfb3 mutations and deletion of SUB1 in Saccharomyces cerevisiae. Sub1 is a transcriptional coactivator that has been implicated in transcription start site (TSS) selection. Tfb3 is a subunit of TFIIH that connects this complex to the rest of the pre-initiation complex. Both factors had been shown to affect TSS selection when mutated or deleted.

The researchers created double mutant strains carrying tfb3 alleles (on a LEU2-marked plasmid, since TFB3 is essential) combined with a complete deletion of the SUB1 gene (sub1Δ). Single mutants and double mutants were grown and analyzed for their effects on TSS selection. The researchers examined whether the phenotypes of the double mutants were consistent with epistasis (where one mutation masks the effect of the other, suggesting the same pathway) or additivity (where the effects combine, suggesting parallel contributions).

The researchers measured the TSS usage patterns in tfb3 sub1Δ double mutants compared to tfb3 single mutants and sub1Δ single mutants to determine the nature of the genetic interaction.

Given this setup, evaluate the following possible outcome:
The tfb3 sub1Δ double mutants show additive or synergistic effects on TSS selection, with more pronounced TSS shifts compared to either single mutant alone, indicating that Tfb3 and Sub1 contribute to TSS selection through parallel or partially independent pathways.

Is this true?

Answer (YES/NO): YES